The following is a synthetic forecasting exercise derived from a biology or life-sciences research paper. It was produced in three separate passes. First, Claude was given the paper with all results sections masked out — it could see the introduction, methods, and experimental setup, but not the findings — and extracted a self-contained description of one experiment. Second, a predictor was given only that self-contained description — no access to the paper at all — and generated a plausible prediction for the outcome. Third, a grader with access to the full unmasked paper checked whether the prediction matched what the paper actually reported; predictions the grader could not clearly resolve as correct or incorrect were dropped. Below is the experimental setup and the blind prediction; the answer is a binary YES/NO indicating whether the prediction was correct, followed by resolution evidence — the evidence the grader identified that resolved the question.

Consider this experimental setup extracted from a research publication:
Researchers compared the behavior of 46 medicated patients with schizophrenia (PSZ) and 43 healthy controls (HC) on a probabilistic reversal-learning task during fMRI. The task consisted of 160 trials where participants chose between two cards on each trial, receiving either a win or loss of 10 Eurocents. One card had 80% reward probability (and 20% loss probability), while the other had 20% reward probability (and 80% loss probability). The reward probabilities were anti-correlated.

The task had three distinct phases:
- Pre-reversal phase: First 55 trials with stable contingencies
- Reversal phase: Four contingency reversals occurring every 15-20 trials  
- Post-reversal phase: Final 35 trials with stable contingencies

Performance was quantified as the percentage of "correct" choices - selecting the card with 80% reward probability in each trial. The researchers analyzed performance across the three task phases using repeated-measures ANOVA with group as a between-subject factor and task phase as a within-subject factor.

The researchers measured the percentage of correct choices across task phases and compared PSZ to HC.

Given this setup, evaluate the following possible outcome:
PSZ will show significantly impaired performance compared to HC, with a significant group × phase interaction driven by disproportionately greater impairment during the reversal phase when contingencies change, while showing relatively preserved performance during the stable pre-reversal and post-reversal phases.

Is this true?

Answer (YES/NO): NO